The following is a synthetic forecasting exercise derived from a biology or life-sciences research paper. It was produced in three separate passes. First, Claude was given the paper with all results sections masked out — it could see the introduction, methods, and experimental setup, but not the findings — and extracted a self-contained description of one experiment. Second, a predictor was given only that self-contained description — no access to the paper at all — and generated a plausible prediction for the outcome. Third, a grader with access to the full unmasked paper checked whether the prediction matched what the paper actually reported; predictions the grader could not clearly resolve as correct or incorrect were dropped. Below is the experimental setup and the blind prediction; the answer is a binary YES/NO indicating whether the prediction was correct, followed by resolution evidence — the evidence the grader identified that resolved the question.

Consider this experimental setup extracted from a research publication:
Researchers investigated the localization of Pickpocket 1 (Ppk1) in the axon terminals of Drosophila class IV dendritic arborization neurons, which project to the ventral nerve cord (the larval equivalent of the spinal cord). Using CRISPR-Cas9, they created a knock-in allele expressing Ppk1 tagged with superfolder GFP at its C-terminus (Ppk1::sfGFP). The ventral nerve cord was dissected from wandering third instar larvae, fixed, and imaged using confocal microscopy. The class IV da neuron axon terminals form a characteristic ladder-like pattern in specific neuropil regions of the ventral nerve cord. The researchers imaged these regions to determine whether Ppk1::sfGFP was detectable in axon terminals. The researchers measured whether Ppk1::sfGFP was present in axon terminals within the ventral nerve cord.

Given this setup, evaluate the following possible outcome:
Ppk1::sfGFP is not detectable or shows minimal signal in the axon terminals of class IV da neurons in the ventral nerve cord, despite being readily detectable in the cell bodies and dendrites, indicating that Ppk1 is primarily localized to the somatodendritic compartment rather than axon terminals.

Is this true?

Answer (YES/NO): NO